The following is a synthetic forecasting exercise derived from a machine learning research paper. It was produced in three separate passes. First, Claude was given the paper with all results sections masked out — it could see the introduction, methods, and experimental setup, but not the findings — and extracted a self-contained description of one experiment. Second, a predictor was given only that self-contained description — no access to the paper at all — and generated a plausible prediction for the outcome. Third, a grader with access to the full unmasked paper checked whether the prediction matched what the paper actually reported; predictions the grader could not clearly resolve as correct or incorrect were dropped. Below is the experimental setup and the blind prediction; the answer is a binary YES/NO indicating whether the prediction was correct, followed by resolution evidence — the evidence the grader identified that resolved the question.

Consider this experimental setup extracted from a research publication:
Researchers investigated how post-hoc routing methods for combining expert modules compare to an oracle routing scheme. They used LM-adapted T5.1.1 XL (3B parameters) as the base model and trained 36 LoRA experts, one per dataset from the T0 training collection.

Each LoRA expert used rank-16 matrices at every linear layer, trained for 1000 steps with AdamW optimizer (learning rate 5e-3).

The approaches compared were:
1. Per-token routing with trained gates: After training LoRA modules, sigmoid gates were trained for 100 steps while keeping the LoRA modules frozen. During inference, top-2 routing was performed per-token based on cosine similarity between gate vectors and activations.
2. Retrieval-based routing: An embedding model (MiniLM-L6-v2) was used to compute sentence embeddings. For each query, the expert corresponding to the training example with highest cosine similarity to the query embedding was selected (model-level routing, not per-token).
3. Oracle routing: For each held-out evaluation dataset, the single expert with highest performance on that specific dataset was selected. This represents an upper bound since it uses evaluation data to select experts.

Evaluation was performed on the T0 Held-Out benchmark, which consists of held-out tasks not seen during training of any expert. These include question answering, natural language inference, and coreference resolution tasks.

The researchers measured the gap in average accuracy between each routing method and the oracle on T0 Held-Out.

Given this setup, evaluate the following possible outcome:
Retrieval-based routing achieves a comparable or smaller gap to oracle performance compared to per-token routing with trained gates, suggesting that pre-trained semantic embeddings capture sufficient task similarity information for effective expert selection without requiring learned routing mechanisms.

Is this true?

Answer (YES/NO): NO